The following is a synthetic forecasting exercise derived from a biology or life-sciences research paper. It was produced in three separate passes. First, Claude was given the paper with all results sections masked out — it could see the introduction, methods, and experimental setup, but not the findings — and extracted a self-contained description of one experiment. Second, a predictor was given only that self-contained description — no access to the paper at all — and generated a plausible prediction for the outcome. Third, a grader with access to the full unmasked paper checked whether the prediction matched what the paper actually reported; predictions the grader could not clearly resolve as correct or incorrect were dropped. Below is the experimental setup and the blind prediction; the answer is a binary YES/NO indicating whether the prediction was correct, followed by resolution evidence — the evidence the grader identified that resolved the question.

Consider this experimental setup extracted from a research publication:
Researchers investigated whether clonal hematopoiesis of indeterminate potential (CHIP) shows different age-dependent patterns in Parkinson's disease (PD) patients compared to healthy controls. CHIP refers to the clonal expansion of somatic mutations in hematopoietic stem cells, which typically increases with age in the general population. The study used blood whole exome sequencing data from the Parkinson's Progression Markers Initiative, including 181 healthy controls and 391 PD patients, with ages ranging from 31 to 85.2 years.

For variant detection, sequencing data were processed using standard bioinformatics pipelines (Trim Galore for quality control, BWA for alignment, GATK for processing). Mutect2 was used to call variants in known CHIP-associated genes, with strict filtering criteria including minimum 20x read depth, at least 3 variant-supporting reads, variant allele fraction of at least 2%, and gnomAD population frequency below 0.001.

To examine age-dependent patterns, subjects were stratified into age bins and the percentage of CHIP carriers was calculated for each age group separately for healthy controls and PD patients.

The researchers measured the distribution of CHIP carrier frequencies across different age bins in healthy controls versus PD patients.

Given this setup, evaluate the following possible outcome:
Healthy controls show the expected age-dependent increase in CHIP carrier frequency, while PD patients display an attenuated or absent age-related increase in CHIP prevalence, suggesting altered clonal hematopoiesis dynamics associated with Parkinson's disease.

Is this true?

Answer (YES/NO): YES